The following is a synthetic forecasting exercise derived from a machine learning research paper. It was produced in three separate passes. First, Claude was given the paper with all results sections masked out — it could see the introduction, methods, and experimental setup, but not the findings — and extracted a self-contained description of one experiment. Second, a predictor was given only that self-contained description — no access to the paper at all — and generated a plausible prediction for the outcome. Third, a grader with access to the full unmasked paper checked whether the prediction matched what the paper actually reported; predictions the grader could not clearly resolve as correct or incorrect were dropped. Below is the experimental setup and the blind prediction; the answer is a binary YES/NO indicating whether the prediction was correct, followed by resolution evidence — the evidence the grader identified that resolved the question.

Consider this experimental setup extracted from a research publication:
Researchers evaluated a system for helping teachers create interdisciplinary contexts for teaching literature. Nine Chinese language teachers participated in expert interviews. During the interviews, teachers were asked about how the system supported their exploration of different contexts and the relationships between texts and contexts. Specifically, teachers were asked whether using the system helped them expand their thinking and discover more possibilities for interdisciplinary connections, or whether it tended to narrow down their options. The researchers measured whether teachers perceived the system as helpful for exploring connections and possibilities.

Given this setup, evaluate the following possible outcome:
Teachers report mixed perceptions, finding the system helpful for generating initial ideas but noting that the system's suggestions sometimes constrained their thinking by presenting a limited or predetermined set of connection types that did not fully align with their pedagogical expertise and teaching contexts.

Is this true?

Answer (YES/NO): NO